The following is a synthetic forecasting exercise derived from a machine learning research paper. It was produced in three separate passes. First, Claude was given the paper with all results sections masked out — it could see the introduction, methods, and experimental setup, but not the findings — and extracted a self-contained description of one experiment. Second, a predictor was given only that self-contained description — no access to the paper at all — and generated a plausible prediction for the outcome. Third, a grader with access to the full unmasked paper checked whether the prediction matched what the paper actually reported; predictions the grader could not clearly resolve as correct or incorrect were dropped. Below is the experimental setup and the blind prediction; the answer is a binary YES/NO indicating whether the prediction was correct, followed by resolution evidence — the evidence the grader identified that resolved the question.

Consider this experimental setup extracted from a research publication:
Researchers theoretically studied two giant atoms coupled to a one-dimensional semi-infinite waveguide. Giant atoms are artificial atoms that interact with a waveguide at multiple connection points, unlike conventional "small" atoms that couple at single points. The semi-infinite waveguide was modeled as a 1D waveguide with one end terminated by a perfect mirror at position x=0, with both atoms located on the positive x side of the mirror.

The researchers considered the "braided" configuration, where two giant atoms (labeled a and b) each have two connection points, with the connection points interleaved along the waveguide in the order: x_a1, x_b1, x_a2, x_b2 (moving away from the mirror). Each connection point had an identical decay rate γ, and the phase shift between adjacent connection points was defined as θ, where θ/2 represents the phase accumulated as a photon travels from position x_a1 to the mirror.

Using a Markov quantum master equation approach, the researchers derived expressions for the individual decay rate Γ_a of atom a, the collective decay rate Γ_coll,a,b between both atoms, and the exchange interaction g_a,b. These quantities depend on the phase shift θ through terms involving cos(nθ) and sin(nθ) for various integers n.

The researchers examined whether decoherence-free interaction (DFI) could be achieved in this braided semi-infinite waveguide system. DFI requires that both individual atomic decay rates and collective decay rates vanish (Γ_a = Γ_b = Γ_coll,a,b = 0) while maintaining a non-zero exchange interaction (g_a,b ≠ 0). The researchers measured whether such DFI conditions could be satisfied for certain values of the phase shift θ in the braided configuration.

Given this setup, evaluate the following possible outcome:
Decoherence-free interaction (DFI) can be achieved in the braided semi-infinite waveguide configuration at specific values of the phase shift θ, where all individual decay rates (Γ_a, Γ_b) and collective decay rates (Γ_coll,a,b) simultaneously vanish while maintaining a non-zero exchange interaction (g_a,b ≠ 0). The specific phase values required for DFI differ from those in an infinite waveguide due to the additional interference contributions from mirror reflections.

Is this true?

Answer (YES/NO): YES